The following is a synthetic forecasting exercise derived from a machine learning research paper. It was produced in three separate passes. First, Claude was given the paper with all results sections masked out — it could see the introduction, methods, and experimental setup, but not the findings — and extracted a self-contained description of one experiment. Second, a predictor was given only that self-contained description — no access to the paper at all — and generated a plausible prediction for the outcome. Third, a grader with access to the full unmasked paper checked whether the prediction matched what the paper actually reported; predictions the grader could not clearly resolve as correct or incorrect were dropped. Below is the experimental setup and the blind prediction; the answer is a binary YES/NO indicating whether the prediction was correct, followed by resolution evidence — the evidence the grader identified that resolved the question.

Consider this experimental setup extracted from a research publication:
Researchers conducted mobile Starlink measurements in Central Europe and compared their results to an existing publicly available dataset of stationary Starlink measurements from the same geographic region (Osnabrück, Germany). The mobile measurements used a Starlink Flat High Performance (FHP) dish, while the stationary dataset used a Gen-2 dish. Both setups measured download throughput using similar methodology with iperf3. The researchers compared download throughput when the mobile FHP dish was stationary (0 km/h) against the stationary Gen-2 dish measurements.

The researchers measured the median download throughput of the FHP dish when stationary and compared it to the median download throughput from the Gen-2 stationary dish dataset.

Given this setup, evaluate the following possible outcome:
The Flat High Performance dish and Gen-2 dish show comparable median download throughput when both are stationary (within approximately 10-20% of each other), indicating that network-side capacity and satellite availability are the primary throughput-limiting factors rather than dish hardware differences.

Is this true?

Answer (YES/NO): NO